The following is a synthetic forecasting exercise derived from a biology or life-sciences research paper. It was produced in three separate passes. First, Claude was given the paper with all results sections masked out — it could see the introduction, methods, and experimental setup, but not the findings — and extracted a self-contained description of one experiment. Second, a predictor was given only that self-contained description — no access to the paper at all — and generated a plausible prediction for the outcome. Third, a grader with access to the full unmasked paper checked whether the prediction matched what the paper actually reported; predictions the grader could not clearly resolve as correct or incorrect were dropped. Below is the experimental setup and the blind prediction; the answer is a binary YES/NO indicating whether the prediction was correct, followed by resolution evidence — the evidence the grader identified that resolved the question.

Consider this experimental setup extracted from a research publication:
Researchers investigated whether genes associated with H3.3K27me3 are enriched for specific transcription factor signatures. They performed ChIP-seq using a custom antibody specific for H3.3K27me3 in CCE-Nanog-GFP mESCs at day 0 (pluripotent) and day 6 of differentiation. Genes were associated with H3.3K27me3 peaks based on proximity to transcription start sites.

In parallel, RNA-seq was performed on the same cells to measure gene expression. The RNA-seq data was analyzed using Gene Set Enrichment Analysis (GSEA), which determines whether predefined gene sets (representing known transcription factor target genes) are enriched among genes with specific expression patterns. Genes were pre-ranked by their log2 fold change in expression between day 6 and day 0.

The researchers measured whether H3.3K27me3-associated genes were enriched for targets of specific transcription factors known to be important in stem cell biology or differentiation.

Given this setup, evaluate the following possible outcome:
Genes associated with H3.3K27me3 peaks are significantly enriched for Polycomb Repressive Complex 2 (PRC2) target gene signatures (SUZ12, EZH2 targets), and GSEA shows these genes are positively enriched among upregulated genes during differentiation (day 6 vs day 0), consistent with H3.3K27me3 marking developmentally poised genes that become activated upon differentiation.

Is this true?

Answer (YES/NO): NO